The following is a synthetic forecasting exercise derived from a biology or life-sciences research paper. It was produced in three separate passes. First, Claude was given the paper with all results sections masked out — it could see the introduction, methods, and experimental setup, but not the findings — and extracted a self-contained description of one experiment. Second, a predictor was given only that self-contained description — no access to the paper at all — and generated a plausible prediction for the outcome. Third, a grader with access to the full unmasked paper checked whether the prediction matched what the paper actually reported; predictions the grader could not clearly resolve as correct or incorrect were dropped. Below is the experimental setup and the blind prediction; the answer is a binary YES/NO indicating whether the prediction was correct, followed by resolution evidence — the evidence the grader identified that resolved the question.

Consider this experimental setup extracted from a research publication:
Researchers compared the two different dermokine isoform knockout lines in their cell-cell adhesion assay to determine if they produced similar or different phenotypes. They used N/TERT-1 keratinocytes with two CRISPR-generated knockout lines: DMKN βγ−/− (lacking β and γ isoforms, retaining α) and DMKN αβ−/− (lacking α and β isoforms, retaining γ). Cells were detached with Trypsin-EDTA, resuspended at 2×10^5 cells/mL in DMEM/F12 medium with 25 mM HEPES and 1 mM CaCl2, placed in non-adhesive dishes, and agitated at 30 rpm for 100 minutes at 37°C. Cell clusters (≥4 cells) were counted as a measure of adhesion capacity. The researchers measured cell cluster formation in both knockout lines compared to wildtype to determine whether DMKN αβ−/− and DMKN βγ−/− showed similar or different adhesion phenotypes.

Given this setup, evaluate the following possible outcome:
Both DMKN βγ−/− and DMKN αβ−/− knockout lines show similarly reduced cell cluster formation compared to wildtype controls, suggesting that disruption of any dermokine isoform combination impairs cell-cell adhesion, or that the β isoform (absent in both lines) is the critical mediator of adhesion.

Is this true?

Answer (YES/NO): YES